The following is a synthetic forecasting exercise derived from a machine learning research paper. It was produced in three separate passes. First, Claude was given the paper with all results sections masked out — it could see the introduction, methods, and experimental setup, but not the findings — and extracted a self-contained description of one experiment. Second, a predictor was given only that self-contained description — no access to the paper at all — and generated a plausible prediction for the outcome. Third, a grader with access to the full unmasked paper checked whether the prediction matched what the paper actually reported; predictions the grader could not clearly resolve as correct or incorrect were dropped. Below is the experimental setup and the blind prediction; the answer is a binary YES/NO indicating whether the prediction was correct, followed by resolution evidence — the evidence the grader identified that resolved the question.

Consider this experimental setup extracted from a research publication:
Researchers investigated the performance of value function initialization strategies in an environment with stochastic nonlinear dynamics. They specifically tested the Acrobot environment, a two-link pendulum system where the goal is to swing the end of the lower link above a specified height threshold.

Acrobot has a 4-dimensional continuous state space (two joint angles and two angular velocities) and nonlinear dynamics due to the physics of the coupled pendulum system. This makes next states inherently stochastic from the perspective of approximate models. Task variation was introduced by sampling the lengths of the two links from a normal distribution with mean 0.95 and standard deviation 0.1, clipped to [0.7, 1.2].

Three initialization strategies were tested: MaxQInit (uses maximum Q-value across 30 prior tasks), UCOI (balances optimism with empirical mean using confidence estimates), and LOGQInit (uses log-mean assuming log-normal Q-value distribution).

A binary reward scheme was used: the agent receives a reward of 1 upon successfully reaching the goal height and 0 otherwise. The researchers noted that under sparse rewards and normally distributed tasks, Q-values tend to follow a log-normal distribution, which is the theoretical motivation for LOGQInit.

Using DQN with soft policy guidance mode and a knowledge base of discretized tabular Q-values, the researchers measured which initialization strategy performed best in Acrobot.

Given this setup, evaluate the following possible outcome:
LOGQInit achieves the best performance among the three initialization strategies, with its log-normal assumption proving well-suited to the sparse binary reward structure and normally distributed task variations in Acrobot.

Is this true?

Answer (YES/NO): YES